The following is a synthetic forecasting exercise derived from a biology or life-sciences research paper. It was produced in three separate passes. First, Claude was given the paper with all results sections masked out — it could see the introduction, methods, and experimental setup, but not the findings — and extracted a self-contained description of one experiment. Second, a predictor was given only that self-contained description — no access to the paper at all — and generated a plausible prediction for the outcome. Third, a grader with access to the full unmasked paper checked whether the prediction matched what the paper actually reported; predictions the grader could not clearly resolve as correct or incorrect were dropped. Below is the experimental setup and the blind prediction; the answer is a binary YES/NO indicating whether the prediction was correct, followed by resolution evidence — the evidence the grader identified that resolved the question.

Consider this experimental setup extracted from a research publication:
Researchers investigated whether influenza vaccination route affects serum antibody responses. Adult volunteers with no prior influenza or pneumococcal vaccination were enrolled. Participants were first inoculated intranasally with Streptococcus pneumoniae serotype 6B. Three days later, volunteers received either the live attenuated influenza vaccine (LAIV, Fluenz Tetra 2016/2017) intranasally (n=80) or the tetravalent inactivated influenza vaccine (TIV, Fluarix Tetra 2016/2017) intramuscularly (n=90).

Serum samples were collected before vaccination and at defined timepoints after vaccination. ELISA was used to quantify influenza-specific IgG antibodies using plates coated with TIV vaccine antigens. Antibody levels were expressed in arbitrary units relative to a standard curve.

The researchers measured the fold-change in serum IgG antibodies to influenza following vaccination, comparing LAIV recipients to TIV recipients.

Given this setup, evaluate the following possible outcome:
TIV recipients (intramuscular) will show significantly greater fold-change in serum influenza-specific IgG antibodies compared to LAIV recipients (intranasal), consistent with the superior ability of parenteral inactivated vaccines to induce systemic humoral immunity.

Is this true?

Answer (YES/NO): YES